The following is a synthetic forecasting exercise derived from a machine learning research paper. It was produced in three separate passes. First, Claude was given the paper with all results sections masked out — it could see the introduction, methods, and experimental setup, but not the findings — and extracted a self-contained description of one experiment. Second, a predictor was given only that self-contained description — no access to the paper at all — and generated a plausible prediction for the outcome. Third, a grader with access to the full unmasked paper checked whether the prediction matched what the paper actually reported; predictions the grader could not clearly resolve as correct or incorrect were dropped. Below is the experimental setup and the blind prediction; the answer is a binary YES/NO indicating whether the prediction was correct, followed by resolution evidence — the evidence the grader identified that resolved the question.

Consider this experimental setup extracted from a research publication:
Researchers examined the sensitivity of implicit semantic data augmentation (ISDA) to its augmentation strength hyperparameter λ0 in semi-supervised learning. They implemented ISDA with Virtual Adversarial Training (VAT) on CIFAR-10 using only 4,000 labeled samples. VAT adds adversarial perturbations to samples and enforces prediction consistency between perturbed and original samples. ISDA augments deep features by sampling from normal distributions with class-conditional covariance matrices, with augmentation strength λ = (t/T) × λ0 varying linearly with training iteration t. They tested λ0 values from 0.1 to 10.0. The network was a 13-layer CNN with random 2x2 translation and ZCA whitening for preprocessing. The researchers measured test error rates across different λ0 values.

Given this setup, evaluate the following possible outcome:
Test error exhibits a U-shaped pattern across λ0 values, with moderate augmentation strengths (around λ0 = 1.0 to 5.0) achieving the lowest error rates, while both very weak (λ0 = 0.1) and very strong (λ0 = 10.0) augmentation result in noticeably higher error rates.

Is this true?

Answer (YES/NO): NO